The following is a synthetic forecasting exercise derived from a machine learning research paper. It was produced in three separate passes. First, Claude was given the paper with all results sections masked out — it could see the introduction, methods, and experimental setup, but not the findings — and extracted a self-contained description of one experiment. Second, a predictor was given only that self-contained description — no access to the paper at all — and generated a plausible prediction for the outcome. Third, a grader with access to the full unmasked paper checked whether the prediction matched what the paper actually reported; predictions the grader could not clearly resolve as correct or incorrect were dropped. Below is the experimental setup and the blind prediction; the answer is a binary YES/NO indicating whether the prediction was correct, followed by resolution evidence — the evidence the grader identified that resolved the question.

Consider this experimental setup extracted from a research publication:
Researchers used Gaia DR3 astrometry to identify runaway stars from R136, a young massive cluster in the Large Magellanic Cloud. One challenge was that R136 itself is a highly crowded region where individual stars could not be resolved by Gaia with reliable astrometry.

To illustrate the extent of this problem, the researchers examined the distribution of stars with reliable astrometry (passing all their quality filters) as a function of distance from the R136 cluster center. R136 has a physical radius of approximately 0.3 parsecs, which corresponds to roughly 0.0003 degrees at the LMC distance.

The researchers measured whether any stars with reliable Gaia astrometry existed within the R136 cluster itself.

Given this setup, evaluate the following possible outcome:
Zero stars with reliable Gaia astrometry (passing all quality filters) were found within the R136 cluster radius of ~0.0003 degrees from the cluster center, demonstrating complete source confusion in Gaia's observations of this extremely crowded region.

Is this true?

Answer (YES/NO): YES